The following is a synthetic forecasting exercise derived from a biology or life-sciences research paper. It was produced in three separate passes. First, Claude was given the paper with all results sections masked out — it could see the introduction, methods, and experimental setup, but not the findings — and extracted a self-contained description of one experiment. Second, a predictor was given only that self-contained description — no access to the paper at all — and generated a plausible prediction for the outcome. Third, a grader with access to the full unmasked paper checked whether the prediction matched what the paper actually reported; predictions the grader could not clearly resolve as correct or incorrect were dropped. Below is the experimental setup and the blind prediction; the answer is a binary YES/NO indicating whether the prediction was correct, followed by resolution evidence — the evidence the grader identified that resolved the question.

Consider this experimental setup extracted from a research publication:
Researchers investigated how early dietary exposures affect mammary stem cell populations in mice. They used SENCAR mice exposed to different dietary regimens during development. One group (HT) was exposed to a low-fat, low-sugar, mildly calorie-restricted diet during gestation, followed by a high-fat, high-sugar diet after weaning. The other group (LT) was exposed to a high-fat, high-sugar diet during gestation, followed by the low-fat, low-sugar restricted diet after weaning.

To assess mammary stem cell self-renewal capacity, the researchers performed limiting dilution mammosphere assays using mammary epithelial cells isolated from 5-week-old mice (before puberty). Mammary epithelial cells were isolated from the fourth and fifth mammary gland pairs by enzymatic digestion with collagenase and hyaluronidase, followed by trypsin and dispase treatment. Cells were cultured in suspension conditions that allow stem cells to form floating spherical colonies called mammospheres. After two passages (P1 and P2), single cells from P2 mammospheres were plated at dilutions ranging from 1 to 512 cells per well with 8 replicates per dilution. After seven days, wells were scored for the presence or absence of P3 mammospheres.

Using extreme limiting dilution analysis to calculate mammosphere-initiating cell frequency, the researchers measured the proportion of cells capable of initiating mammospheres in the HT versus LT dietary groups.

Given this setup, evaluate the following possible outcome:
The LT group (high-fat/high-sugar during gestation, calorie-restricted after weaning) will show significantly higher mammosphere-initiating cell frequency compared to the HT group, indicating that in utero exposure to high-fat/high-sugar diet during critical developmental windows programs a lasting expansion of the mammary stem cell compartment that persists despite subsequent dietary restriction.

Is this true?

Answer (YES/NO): NO